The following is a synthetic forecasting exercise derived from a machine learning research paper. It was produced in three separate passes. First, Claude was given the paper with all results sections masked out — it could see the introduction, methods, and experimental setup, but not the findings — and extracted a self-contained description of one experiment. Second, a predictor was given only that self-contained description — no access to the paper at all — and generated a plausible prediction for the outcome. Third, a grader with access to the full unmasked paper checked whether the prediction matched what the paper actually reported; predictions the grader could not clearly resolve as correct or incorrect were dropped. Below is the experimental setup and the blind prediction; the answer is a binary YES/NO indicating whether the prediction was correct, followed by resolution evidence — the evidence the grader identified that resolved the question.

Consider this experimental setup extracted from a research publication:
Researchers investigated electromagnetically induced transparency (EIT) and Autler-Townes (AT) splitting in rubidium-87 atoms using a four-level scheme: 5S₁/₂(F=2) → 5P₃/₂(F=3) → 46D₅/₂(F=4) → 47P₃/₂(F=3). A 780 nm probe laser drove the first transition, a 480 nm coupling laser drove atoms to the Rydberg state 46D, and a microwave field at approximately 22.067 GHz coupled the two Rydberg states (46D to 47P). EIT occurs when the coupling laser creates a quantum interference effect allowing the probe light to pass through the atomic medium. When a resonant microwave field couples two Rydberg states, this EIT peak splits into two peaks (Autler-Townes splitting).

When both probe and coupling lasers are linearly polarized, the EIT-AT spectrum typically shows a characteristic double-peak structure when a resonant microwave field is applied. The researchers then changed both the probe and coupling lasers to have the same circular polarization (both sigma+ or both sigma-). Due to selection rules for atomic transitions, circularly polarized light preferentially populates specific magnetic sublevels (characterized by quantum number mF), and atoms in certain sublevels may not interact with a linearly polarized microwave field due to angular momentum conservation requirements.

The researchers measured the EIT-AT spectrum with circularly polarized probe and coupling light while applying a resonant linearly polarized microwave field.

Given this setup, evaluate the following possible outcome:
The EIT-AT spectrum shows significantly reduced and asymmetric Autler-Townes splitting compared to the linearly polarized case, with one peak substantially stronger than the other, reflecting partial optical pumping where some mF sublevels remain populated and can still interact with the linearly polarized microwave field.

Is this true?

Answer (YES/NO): NO